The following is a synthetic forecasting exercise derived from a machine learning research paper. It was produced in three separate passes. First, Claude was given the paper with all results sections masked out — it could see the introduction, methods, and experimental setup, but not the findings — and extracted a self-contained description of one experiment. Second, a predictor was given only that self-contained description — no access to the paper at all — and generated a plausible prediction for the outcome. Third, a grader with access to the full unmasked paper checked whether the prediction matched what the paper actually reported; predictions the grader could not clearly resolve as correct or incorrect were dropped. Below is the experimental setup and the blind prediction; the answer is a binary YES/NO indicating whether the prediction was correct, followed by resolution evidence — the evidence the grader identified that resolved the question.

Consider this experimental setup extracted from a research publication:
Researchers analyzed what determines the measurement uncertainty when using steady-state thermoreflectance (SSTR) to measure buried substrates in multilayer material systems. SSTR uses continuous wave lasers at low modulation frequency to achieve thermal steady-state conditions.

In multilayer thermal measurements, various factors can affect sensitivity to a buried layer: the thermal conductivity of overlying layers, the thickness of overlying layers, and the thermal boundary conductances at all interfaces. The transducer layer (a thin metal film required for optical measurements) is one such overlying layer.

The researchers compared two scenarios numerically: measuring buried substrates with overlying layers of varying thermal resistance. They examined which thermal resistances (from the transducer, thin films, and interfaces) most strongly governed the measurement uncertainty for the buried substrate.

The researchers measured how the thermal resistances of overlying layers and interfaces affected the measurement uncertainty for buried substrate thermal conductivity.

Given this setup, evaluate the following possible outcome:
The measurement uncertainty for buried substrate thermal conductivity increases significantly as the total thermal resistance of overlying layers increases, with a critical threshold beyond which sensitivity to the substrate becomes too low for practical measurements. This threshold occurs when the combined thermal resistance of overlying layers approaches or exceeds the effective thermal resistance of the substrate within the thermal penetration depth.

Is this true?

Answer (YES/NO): NO